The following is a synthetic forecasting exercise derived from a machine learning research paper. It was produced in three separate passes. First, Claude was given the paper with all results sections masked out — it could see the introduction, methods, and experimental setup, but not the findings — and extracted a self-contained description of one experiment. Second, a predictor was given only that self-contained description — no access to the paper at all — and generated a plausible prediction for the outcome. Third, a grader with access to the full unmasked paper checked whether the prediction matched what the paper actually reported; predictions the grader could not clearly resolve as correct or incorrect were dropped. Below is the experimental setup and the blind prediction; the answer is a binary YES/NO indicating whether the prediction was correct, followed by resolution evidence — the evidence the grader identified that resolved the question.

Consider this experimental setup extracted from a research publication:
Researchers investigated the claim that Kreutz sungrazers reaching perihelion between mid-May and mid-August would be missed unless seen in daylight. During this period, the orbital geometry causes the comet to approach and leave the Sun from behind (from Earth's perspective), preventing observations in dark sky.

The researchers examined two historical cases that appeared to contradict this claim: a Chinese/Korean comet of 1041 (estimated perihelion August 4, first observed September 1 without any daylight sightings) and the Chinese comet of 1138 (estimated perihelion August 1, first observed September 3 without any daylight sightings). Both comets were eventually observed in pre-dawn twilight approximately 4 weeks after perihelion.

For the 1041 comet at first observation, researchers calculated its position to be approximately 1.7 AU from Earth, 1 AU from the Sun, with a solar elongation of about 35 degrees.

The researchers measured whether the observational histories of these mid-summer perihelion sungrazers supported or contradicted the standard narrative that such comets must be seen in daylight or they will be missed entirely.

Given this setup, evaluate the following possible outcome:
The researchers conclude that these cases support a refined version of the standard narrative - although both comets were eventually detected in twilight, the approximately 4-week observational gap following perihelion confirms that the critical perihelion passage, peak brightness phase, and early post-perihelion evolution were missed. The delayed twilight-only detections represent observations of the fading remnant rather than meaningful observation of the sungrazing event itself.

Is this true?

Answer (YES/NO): NO